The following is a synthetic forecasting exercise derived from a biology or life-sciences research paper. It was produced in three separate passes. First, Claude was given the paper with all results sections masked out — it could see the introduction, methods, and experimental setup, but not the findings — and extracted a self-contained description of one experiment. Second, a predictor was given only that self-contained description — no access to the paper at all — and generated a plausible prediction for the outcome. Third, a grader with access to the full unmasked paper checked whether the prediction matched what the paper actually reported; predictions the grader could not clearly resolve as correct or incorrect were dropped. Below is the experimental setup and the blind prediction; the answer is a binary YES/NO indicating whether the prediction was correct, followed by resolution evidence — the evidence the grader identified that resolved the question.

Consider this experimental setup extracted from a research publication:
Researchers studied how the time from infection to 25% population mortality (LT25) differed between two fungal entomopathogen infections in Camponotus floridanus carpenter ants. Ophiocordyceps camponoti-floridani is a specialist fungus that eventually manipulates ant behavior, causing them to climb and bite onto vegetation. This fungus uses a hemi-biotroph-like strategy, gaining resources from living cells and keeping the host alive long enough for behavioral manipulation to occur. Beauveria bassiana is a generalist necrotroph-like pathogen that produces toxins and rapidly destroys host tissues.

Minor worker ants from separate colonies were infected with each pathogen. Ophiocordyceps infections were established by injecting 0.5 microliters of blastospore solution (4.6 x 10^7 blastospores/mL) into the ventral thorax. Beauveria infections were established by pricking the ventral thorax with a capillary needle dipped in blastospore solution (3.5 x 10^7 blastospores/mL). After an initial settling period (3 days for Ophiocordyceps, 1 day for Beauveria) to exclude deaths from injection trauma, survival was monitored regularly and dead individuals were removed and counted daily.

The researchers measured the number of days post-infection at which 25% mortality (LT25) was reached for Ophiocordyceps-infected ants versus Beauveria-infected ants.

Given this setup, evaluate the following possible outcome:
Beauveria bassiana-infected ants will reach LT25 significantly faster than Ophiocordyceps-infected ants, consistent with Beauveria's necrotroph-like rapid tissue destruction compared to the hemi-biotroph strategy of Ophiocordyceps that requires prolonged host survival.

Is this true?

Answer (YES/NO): YES